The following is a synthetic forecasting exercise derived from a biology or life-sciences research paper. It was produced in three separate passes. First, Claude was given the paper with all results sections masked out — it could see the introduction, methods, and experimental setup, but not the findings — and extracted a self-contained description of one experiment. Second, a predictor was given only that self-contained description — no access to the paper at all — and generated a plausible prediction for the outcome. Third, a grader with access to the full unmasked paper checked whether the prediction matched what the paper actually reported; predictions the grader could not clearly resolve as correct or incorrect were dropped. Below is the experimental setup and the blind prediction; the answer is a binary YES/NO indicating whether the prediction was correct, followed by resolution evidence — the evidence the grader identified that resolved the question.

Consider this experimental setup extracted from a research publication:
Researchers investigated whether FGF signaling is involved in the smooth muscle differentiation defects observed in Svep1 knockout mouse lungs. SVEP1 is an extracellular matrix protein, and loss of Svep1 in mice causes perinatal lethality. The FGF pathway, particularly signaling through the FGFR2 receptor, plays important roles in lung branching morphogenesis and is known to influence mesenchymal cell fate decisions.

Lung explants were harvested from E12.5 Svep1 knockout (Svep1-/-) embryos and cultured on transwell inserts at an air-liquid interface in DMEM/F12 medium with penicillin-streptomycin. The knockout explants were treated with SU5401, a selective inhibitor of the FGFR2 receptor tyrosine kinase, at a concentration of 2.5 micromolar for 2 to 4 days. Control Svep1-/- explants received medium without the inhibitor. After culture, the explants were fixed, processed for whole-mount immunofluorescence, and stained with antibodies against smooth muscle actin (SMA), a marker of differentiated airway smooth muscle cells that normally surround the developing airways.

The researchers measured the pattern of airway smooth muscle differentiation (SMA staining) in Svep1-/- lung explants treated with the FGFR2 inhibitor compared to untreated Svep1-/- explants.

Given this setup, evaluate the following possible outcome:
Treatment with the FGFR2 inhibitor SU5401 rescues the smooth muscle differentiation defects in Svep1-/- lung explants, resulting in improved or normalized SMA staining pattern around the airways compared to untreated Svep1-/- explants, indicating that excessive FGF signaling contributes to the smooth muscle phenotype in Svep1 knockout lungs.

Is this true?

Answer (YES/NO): YES